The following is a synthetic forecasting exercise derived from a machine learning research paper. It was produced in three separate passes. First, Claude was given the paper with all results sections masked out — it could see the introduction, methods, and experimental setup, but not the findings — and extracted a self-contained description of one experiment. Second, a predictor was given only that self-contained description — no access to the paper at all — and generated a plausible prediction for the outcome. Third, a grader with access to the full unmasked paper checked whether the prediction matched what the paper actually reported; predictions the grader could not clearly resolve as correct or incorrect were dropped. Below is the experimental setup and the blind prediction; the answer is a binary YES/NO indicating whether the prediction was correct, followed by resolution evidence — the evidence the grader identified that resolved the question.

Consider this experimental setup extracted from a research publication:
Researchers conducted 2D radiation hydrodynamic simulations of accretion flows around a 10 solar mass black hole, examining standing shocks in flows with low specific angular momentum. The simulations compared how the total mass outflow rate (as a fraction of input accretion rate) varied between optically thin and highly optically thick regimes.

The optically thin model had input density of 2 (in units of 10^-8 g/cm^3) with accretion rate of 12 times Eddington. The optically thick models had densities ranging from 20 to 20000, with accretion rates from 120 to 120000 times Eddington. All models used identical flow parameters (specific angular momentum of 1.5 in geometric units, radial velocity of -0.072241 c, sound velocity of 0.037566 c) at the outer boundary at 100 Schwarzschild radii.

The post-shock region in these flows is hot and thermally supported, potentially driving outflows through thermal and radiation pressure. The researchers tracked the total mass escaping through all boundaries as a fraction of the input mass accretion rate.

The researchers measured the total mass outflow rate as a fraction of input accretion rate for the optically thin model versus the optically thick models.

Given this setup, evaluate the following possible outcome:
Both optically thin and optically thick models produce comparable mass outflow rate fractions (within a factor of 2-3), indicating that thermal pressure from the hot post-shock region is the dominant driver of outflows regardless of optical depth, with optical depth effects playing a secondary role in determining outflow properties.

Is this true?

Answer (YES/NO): NO